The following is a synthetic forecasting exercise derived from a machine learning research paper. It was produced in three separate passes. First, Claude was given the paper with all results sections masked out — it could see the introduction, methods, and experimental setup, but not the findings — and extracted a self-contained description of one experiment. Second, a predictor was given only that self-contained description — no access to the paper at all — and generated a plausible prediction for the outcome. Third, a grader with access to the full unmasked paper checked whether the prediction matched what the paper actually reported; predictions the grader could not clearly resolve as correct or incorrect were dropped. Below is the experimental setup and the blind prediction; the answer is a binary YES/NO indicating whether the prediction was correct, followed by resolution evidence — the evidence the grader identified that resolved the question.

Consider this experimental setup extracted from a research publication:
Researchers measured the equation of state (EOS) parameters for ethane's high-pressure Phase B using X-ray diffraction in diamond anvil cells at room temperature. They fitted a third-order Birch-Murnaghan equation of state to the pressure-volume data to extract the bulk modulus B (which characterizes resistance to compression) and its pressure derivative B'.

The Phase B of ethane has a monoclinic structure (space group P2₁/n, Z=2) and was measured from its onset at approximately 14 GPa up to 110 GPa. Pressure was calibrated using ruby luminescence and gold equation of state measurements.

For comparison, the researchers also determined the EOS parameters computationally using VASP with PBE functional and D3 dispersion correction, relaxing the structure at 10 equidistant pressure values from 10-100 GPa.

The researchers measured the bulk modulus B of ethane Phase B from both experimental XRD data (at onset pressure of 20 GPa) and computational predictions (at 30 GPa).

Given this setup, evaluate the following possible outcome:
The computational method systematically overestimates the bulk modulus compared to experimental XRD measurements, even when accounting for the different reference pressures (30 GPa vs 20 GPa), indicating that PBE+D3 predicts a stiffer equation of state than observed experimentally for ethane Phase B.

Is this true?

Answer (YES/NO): NO